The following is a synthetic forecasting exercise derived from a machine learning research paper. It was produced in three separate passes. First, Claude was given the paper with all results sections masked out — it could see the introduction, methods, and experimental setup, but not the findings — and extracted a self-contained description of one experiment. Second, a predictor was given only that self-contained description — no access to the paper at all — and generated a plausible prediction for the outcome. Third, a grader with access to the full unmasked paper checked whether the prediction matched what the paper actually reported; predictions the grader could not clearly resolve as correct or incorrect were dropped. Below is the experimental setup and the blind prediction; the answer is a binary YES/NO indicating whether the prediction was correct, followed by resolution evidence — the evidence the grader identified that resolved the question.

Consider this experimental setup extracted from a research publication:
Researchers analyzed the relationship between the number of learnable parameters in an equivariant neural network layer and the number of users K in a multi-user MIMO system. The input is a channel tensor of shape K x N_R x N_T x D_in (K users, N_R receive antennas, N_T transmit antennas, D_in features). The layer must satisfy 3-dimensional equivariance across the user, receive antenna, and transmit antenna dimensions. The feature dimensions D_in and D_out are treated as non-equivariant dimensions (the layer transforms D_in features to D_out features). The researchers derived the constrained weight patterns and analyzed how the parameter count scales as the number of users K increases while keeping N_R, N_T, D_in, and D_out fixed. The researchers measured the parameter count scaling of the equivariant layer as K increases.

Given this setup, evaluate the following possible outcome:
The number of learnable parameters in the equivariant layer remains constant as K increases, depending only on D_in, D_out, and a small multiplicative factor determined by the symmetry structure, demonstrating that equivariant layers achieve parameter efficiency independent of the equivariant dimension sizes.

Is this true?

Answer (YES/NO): YES